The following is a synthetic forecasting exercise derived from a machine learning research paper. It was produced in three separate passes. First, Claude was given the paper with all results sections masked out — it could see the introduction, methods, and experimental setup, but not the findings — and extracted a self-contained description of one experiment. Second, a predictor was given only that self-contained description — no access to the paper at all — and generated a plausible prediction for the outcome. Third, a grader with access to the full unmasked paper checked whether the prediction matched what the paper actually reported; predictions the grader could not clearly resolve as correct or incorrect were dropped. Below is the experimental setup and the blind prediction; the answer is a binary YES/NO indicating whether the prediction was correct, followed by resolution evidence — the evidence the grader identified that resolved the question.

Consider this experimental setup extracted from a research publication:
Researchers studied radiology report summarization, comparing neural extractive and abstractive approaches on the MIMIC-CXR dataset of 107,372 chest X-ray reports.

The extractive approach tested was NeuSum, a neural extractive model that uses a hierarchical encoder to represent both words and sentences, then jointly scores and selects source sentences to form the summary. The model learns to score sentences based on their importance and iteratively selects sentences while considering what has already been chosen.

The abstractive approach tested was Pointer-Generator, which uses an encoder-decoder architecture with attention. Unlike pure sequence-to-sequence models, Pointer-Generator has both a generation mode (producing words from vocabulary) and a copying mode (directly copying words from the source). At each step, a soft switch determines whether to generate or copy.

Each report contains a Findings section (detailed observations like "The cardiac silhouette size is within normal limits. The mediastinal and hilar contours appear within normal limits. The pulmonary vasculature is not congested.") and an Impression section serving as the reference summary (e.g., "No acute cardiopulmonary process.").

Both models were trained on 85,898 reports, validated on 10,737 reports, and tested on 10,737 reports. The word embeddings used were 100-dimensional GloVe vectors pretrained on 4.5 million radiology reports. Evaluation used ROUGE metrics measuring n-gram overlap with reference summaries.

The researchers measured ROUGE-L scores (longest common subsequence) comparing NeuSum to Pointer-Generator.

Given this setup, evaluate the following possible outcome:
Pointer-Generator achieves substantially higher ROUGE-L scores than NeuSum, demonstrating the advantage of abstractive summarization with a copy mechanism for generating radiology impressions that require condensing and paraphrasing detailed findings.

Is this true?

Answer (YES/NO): YES